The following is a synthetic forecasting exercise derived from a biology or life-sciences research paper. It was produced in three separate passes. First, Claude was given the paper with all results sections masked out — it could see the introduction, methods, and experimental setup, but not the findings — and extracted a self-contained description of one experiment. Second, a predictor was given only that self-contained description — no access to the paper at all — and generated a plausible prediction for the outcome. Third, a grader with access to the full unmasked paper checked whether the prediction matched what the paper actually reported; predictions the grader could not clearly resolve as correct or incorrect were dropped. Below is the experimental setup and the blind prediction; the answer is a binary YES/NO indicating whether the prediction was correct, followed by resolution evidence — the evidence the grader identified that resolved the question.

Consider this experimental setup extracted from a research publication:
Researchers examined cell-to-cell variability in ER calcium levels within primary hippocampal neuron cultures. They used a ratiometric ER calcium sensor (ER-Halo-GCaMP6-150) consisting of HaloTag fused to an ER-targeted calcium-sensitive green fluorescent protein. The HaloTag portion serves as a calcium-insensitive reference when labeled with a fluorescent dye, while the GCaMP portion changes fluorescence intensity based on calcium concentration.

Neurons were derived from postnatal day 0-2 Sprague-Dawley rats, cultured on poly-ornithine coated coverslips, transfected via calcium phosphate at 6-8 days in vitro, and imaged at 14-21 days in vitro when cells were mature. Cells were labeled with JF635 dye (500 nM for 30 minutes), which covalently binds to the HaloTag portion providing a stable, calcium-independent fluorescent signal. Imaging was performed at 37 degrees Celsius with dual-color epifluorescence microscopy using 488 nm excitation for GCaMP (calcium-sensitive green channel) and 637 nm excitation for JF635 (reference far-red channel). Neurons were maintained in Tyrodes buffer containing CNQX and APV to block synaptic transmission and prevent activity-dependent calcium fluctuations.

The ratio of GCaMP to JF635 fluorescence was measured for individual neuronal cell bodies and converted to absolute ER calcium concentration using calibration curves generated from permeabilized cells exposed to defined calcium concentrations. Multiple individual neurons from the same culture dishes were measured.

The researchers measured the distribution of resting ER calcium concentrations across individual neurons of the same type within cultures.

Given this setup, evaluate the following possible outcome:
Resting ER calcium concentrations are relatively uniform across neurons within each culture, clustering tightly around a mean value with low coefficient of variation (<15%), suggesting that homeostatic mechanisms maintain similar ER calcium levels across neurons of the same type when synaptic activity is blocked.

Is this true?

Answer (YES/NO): NO